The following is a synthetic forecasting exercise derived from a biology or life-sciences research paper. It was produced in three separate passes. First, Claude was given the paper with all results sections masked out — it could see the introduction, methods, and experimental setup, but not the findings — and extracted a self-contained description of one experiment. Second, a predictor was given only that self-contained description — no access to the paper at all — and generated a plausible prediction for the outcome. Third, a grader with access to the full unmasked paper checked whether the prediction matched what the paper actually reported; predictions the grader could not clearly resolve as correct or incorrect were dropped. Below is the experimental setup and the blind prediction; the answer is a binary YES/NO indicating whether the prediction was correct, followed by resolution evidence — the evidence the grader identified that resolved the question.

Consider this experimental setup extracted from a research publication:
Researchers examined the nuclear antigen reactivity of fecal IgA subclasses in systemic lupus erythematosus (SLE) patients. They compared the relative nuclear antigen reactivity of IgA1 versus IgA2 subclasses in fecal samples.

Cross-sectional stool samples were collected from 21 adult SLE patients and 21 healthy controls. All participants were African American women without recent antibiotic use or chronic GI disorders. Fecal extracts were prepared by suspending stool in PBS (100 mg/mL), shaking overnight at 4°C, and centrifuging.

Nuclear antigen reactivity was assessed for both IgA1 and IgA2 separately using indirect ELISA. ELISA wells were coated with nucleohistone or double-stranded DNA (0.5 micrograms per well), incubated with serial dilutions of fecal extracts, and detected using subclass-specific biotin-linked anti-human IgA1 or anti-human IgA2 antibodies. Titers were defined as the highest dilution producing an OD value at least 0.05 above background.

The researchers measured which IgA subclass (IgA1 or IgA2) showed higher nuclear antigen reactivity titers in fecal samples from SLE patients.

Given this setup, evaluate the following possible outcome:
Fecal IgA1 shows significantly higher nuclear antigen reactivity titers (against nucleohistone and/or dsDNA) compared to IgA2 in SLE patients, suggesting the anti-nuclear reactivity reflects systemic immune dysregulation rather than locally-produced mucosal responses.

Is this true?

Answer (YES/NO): YES